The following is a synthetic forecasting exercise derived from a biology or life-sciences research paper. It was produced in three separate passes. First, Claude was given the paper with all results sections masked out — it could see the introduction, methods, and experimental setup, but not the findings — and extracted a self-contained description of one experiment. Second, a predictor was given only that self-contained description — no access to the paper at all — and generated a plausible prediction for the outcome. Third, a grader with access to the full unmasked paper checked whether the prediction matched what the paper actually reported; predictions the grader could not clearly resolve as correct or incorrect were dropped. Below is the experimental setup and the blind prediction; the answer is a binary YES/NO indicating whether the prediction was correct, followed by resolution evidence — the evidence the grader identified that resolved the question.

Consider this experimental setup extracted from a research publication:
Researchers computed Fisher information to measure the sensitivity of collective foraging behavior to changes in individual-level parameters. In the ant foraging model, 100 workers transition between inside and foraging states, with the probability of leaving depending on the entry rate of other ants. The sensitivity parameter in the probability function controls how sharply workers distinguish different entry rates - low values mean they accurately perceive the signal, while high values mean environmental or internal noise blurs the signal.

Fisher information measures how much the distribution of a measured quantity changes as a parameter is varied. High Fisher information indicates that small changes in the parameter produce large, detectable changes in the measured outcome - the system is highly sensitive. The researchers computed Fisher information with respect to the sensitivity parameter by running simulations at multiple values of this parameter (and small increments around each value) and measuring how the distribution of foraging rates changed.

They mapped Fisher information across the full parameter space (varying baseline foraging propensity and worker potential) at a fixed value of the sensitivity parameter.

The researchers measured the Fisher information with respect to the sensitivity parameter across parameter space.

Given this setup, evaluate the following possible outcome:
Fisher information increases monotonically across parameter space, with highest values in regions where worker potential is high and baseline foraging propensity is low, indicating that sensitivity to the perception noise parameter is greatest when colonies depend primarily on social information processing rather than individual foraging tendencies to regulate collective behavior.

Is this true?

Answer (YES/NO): NO